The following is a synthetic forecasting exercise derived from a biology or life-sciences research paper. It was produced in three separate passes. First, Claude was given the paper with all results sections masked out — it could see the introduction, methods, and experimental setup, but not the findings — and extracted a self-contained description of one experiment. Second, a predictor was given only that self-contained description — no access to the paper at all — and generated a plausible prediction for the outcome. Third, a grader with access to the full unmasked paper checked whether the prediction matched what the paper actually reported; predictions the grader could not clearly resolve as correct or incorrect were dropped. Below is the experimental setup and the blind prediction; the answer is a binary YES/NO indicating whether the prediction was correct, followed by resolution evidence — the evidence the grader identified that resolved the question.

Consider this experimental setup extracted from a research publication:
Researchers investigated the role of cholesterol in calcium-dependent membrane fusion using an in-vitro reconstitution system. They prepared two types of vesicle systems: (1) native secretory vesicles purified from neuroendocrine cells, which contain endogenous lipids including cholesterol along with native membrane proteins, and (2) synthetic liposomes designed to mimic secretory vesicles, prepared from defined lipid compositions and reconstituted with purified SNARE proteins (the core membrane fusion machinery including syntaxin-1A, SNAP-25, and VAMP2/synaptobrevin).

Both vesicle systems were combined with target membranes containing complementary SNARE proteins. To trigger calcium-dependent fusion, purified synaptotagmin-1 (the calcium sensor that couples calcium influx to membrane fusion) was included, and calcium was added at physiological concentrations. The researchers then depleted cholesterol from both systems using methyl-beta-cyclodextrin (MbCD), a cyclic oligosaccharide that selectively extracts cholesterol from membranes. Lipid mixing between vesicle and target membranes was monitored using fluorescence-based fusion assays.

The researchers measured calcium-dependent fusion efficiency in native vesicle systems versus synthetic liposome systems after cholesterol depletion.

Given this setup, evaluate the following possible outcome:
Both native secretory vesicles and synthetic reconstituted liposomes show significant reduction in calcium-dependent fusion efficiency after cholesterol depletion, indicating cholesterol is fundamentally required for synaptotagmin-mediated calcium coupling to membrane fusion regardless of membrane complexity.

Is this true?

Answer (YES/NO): NO